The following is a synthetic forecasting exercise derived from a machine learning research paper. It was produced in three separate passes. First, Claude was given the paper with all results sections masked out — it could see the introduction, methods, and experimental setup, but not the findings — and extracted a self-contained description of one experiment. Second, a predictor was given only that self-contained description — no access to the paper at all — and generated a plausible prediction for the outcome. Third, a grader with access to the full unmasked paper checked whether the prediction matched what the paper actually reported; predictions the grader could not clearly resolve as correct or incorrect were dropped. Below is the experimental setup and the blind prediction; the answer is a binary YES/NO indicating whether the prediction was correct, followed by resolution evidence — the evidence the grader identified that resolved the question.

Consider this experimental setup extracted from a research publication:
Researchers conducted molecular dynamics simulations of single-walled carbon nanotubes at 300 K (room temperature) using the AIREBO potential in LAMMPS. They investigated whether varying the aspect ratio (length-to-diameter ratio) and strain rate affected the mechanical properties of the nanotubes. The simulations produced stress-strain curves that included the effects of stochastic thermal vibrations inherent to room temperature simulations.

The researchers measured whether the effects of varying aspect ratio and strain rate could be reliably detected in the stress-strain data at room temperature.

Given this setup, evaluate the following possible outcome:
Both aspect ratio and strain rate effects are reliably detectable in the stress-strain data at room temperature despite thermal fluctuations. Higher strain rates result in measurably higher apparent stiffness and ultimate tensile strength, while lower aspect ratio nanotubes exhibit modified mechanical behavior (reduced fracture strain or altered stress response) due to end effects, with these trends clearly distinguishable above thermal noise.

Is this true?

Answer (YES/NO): NO